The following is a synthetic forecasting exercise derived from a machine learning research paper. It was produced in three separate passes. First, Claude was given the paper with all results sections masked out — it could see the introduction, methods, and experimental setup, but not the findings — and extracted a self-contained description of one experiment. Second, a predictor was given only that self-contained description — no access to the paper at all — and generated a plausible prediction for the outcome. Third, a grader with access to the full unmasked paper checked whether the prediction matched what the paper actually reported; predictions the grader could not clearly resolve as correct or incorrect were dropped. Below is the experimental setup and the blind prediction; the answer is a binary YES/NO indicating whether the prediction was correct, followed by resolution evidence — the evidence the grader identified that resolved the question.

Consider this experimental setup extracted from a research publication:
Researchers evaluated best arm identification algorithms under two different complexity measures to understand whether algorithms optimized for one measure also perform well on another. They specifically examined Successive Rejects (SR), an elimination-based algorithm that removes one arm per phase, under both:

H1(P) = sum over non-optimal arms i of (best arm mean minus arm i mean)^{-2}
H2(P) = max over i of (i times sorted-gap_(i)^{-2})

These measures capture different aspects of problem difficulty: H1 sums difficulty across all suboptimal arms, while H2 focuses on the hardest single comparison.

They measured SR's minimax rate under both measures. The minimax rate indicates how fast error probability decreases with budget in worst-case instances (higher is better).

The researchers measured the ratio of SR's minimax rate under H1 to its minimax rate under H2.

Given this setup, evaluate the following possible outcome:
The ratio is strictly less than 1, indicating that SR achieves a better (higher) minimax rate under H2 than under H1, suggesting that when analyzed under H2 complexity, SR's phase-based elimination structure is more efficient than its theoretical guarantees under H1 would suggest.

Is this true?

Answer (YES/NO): NO